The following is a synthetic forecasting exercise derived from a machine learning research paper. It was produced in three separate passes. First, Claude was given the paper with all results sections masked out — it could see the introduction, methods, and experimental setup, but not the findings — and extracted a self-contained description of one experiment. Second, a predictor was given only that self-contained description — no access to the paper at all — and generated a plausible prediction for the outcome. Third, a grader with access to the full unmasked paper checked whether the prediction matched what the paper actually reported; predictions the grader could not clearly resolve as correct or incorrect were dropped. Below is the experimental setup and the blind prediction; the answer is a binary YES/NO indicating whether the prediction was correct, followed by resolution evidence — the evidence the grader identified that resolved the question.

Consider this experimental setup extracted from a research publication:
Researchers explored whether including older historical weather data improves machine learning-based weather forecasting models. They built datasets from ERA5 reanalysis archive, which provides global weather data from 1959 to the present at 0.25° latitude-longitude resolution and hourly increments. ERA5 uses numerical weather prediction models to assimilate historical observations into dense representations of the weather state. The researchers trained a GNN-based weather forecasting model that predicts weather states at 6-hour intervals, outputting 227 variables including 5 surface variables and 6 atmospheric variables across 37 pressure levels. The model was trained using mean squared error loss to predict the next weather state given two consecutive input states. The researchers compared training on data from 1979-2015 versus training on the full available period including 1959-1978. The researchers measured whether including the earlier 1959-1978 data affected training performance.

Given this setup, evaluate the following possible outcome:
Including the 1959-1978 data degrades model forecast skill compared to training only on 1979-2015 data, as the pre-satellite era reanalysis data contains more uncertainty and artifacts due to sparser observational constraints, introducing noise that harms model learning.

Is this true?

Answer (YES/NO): NO